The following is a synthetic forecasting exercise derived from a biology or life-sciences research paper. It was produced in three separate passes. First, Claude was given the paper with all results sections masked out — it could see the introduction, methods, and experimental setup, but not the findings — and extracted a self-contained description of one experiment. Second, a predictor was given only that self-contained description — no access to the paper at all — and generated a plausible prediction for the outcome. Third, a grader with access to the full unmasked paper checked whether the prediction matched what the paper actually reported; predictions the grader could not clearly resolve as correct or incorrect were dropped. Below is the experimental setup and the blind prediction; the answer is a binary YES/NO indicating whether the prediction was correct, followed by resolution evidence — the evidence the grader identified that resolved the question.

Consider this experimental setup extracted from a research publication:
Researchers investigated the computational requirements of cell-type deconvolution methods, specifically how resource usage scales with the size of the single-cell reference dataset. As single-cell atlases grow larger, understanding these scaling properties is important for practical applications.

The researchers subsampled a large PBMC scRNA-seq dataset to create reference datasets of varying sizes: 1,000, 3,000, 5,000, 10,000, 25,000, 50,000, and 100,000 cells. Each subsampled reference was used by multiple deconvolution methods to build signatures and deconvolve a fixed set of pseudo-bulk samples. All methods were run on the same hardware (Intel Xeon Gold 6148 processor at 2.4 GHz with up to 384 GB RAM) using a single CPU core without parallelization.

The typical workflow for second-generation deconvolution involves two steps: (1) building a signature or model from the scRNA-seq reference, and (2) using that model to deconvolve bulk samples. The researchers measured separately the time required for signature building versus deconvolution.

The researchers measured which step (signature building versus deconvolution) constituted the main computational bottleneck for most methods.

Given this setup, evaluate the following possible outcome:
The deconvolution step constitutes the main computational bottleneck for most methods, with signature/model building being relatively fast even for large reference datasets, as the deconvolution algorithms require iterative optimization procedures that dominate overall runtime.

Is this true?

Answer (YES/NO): NO